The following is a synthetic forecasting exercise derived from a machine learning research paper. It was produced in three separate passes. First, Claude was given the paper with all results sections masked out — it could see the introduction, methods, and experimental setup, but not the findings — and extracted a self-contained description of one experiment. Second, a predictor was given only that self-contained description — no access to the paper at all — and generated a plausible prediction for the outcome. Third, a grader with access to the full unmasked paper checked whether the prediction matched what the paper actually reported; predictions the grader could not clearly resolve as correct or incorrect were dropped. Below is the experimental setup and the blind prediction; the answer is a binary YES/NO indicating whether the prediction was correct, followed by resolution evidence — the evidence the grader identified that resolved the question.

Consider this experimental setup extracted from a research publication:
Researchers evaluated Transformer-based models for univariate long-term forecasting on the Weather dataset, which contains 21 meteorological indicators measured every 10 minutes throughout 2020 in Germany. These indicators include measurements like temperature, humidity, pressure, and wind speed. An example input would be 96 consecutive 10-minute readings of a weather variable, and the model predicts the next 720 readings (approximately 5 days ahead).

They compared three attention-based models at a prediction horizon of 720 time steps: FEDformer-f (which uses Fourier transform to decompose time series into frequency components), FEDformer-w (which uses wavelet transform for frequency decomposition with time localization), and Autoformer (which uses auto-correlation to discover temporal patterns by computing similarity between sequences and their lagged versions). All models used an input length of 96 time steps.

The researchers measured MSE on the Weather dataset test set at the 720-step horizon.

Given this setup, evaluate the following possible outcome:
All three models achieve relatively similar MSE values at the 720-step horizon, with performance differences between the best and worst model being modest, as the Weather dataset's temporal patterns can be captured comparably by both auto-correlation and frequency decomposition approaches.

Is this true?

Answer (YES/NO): NO